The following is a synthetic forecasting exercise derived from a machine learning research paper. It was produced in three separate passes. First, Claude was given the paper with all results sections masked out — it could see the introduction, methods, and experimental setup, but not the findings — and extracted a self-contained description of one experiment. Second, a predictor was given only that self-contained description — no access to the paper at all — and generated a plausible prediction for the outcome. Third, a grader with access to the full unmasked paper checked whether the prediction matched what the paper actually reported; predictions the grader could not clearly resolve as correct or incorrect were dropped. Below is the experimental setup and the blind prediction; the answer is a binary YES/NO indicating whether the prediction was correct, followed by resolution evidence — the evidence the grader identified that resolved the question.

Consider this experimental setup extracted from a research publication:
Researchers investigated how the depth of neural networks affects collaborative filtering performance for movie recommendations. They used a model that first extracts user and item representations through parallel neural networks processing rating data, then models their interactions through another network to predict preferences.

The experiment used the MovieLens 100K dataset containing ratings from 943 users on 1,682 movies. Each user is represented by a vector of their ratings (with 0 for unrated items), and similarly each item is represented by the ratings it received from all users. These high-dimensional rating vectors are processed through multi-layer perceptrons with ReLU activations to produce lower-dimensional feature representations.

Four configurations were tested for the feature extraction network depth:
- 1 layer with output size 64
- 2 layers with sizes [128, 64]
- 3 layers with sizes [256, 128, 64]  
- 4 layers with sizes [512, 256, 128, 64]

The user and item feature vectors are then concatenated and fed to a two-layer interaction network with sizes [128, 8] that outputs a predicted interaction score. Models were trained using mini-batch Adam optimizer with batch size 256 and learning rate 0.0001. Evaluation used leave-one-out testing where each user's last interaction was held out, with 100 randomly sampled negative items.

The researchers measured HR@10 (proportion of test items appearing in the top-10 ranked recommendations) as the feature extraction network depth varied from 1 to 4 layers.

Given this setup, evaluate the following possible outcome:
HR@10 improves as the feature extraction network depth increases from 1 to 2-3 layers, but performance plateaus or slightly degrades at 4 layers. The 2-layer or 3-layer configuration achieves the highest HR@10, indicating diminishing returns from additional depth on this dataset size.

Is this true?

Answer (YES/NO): NO